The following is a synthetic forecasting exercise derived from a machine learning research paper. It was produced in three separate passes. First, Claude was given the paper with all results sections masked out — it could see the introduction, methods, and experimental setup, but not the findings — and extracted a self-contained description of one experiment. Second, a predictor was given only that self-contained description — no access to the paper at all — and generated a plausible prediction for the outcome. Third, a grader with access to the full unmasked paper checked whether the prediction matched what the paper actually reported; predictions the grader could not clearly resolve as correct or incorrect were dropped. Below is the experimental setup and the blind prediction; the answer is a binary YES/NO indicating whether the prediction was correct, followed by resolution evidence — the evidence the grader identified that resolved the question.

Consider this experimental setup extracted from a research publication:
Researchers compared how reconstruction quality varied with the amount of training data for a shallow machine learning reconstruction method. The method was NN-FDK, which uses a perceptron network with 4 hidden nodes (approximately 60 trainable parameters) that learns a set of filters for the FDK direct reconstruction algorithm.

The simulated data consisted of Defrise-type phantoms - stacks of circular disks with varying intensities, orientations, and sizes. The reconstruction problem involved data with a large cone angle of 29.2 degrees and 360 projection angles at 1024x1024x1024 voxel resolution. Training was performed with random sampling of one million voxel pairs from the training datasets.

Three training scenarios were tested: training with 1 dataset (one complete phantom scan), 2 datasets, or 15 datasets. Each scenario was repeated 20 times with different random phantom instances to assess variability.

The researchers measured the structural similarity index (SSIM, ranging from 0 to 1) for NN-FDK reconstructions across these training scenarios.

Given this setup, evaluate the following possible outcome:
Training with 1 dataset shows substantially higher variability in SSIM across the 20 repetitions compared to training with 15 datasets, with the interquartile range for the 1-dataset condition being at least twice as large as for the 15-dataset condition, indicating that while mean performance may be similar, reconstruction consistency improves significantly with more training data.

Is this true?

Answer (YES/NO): NO